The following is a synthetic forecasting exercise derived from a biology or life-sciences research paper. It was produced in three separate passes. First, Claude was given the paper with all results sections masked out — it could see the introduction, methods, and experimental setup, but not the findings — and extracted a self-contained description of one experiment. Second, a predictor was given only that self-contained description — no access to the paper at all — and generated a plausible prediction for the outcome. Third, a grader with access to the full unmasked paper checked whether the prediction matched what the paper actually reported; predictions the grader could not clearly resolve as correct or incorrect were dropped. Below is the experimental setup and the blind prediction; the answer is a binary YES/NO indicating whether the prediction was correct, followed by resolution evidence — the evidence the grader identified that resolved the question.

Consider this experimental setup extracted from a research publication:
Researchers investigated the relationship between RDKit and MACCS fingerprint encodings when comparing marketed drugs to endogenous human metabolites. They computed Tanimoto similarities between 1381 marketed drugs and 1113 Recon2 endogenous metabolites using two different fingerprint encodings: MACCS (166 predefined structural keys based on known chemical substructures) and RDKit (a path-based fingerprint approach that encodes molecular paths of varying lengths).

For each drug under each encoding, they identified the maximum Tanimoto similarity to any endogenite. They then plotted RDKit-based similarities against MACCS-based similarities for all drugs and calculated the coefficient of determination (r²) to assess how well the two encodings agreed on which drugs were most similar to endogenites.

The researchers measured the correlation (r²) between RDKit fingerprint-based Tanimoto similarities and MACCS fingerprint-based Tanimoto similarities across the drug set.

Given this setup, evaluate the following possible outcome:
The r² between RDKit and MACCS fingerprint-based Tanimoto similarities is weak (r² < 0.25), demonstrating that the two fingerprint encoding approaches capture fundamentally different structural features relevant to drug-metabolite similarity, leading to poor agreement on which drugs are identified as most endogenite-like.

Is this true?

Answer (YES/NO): YES